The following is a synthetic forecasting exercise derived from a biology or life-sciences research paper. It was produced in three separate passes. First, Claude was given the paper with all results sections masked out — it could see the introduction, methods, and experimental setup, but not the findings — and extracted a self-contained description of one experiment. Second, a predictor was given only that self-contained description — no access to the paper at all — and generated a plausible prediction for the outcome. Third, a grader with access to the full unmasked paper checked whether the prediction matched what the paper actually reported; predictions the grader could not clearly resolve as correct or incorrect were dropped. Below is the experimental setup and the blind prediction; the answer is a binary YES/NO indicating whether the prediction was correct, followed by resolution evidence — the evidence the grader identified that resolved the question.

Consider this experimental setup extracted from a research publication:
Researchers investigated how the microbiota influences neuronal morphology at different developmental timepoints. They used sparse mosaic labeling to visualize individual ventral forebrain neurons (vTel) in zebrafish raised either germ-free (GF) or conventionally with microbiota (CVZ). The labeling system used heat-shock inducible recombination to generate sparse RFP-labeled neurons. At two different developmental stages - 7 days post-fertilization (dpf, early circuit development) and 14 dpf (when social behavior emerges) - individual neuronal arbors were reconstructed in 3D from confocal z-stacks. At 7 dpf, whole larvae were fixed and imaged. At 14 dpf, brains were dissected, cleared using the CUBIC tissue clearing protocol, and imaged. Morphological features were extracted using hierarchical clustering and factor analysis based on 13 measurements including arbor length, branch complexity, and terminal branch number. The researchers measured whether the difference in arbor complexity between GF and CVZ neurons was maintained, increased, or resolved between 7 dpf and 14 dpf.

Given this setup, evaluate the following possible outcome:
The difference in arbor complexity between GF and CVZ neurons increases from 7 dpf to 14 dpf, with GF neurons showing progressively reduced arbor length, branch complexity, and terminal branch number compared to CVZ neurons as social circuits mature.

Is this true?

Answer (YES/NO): NO